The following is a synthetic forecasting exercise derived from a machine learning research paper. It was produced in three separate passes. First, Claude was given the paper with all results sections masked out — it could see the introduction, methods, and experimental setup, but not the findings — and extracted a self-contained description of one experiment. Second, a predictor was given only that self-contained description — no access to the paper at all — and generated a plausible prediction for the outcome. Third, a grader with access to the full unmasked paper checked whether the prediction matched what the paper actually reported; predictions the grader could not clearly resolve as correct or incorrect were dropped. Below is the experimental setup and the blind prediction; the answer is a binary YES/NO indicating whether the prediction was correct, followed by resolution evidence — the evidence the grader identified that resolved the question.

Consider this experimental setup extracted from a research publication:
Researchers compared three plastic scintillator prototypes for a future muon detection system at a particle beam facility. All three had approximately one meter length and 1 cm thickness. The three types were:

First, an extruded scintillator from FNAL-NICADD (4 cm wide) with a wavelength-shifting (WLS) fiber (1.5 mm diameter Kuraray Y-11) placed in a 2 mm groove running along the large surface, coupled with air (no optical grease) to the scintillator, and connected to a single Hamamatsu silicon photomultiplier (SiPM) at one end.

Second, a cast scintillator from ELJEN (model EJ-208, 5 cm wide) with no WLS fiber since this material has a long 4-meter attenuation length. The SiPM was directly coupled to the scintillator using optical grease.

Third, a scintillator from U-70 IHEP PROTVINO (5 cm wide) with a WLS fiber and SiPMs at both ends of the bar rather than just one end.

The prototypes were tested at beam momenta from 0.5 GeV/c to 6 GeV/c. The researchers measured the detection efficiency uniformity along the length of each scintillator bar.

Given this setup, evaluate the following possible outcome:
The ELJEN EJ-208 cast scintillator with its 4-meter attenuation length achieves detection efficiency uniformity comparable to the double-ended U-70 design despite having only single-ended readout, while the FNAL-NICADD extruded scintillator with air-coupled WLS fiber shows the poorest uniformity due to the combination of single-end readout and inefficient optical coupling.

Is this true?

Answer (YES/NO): NO